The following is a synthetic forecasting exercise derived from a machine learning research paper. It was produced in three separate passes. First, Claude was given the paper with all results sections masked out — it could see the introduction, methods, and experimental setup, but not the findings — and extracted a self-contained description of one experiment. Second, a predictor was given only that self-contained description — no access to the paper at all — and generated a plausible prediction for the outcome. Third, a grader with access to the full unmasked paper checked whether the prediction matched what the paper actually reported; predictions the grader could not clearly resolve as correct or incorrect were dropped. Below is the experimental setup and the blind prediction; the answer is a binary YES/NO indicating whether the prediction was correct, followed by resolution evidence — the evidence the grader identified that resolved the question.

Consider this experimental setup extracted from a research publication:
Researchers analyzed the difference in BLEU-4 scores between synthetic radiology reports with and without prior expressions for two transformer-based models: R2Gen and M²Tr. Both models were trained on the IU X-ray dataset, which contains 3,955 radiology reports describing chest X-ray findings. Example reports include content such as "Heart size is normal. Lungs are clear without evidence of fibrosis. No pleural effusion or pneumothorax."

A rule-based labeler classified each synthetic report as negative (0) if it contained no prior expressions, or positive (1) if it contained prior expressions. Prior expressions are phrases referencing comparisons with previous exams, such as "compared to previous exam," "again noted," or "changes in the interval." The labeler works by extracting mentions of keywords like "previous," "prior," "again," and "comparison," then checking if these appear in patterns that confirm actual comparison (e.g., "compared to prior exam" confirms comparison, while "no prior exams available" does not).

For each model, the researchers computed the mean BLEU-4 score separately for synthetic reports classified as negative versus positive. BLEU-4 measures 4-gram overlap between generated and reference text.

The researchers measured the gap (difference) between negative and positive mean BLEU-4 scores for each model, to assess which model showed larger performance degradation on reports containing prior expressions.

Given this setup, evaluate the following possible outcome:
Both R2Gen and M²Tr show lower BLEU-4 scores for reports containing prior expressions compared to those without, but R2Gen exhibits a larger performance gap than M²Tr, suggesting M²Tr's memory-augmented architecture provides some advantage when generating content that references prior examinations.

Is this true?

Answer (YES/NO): NO